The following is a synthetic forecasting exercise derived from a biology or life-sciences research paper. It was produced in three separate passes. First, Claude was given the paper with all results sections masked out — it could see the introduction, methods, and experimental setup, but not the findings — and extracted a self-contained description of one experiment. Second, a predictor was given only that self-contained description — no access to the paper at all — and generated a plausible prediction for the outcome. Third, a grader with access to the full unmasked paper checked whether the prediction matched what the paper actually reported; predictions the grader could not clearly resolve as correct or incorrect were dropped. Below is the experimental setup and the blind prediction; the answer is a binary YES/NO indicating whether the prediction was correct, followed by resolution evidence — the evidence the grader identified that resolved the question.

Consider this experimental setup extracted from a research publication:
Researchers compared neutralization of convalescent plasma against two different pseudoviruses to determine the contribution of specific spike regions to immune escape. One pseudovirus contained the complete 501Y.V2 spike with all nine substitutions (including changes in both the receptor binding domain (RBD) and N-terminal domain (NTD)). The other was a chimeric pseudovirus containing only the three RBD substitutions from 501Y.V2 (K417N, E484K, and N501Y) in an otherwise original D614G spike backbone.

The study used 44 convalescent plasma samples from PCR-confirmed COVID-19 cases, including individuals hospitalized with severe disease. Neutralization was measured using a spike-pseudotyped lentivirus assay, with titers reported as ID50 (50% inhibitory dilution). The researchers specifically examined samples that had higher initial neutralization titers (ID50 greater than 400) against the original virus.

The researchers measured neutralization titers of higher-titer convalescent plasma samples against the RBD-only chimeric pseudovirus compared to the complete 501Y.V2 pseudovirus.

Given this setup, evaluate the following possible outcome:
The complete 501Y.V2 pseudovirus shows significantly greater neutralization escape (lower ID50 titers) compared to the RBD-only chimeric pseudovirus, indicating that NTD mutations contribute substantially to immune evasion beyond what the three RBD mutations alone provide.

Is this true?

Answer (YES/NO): YES